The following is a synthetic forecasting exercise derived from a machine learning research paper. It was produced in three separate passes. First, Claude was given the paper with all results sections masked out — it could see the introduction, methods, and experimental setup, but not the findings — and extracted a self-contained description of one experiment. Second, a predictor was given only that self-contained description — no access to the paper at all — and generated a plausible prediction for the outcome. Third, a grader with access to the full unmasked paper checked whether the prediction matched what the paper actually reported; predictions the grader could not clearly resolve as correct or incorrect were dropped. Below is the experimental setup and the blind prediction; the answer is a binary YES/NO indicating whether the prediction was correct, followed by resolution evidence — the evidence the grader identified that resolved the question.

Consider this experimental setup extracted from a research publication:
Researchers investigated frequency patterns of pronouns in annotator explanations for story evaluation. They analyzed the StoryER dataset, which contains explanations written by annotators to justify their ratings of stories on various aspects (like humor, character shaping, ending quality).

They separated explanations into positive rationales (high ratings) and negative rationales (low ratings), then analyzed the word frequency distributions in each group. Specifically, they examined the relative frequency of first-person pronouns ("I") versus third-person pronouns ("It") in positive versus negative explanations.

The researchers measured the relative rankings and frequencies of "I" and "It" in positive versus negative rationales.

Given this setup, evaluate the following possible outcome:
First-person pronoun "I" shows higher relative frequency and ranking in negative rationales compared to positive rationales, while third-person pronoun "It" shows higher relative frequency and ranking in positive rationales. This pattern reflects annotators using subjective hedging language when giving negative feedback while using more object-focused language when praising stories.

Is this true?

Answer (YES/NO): NO